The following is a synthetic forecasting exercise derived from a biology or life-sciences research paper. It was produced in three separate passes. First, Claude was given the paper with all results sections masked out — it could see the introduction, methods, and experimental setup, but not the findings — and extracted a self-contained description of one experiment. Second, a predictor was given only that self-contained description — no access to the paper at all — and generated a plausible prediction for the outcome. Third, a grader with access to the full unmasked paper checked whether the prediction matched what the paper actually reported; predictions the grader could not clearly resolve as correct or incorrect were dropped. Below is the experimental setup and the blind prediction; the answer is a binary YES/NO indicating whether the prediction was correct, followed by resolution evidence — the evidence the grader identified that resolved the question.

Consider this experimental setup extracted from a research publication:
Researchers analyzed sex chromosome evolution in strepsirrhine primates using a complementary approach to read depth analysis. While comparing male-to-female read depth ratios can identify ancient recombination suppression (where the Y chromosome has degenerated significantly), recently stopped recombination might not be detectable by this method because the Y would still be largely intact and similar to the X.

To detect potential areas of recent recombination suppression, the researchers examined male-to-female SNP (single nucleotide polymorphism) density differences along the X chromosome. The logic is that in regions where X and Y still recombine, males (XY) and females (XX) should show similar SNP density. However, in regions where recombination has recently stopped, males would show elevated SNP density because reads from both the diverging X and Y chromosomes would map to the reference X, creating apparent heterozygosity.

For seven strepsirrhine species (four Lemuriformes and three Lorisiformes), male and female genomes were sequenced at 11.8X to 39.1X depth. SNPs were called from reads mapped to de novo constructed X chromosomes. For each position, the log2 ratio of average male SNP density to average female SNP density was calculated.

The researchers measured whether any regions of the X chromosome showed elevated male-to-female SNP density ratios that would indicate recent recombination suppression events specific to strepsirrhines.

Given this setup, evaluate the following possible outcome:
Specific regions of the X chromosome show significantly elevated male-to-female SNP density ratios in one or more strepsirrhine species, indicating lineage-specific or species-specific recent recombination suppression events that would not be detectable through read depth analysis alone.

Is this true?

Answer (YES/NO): NO